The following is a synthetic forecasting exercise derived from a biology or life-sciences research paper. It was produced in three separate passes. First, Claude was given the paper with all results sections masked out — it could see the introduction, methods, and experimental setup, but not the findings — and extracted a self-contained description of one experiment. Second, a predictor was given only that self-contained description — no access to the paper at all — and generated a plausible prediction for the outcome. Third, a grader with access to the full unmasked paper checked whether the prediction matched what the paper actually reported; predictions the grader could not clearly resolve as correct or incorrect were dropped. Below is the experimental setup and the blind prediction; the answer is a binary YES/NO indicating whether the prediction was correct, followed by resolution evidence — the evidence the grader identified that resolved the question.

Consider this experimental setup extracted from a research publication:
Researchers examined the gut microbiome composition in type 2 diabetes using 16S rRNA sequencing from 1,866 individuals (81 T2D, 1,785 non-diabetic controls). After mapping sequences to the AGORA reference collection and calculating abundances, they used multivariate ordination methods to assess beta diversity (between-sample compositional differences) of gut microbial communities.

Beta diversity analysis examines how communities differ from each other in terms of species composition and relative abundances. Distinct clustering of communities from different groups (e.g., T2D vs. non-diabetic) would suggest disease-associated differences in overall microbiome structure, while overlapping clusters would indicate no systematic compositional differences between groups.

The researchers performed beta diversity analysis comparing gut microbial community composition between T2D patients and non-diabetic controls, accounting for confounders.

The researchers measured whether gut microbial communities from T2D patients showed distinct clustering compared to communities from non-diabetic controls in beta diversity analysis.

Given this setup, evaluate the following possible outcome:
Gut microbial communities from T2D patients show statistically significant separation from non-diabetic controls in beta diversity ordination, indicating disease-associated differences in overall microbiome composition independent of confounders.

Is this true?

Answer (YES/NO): NO